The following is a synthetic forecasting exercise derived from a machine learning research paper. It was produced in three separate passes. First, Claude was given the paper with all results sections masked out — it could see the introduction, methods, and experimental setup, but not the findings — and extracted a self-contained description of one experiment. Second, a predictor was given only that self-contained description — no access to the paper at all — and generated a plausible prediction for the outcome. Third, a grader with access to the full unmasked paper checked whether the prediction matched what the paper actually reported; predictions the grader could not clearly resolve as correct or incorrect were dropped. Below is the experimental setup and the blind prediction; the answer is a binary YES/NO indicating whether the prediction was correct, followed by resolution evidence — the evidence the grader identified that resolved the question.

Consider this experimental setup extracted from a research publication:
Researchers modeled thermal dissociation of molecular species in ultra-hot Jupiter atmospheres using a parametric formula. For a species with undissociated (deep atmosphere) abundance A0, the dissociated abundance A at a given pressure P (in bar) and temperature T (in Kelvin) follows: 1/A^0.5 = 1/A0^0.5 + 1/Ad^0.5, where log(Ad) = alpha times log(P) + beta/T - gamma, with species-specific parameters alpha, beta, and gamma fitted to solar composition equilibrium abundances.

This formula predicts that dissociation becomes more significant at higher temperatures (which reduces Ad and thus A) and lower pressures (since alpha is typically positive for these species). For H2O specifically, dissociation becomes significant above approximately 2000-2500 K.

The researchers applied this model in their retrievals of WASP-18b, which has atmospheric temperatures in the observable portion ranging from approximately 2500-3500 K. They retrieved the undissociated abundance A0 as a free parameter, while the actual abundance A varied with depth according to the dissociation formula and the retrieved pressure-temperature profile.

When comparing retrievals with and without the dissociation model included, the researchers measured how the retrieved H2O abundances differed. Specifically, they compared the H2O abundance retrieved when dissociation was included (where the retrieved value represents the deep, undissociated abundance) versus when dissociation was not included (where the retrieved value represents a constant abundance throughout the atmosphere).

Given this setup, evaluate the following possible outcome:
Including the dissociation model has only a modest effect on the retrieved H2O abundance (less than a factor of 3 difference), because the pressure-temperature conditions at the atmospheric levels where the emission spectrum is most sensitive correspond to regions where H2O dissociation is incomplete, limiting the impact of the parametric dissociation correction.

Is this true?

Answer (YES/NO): NO